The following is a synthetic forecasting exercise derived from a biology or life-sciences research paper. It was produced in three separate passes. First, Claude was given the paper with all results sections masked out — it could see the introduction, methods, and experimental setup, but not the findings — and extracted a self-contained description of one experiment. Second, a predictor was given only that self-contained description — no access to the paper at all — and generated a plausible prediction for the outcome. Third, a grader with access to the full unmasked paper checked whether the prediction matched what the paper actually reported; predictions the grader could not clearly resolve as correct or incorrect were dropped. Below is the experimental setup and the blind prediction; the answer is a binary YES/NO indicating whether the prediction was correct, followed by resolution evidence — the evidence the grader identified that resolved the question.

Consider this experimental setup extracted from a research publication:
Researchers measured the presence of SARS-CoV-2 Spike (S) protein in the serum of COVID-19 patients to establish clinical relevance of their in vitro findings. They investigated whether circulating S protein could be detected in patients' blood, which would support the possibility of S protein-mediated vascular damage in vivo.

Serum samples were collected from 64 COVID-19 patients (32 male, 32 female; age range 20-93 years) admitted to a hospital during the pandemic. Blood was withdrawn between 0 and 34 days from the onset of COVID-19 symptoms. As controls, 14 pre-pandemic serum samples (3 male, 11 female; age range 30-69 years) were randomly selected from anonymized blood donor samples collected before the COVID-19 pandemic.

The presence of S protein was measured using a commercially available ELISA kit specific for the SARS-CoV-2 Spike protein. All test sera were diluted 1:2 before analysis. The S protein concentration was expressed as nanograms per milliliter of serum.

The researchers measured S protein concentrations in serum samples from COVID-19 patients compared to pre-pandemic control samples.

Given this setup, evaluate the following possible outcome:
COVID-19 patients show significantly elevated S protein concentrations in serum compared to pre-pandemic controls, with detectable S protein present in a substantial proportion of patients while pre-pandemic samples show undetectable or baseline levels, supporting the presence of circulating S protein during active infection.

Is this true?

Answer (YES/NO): NO